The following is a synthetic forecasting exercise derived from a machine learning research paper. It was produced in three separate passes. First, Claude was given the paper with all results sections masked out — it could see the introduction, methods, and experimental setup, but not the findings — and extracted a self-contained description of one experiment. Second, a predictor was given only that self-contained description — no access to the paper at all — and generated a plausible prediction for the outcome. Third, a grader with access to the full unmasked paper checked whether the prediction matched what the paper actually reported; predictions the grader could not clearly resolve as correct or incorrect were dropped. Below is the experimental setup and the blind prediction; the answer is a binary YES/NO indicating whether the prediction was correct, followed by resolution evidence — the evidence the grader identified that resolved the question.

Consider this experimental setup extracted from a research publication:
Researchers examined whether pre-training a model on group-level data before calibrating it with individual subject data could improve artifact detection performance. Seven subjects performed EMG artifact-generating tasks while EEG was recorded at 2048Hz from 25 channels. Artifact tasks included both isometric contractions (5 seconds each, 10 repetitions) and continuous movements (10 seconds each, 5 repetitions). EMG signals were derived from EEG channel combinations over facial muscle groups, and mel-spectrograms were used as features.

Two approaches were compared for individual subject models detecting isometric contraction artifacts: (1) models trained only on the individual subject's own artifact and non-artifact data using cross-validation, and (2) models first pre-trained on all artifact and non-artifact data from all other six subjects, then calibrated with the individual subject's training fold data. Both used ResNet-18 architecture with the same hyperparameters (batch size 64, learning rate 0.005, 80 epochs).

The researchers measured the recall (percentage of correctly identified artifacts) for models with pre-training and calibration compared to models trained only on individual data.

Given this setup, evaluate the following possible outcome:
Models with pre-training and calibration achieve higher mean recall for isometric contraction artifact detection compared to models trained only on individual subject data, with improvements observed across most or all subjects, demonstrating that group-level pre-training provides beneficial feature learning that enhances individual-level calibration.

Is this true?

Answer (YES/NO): NO